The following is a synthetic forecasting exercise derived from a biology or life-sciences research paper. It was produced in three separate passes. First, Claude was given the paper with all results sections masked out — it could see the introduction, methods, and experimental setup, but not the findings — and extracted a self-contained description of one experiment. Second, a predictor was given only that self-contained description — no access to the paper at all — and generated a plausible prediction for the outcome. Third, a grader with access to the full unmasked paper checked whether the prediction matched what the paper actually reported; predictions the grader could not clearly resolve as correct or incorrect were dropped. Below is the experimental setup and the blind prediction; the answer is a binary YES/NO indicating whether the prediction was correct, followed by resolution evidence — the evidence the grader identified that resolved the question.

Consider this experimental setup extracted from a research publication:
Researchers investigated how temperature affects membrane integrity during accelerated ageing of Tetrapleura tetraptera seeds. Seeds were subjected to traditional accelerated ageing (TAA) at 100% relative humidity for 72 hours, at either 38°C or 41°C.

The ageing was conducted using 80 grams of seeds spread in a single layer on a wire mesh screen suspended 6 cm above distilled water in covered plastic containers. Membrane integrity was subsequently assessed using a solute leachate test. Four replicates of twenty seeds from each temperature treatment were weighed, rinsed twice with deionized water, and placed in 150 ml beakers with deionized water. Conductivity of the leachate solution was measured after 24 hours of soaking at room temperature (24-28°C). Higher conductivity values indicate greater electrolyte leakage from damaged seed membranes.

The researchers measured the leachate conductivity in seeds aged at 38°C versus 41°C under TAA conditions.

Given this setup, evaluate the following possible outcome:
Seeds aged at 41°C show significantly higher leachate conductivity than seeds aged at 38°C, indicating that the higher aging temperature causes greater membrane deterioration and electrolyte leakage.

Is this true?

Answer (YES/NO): YES